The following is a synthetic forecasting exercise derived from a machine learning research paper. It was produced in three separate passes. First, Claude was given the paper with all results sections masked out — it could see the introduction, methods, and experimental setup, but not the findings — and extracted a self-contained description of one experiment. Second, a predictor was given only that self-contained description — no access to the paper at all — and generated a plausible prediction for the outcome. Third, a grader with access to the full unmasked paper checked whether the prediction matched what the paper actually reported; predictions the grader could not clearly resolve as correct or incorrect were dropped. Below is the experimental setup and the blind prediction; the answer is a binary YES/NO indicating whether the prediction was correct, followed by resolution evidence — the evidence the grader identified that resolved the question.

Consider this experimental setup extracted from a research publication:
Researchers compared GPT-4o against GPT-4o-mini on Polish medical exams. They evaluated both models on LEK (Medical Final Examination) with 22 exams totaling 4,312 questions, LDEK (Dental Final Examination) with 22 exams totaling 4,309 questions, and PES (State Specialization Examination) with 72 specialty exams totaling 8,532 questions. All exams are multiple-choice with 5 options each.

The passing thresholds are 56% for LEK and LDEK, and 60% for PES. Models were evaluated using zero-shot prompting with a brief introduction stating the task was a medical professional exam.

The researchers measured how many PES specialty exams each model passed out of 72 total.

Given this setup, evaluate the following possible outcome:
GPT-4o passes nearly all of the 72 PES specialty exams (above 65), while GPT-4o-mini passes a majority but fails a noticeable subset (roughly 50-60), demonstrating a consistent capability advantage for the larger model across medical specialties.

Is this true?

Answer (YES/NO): NO